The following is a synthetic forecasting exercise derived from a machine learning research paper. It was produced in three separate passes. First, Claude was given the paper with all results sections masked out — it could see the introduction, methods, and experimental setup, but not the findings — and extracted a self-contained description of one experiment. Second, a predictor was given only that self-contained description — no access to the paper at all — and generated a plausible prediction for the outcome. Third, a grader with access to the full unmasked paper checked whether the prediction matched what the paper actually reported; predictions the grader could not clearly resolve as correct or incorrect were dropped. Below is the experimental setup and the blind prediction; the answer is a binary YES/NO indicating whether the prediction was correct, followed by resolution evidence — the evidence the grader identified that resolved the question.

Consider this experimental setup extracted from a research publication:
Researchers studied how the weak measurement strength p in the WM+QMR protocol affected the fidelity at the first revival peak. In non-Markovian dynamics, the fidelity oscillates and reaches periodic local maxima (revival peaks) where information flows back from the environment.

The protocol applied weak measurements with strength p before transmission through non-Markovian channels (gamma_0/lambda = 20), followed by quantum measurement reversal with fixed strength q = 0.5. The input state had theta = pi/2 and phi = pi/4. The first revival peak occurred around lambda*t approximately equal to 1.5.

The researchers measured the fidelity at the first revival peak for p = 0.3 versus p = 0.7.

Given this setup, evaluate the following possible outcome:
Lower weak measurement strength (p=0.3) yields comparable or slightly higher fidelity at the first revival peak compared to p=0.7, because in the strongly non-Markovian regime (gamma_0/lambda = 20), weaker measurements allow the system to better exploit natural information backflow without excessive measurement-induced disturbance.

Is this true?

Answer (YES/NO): NO